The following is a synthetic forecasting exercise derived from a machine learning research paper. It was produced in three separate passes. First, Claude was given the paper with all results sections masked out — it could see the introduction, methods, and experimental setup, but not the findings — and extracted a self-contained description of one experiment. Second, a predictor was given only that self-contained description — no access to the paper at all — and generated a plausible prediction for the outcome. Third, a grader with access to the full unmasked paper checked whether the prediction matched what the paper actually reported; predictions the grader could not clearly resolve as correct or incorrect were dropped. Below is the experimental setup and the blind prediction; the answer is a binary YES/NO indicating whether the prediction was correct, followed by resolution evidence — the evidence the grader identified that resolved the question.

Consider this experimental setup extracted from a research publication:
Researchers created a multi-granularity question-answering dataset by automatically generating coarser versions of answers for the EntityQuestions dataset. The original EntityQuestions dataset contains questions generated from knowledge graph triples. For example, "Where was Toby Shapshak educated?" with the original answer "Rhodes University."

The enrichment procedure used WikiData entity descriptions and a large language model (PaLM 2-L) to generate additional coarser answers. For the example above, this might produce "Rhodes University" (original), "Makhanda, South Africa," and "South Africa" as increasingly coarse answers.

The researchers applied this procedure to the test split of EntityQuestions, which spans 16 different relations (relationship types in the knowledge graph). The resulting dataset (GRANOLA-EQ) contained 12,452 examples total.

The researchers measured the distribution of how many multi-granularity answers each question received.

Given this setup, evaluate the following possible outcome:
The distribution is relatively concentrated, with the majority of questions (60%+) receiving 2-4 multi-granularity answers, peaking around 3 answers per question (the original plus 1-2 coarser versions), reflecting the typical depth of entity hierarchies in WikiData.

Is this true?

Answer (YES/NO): YES